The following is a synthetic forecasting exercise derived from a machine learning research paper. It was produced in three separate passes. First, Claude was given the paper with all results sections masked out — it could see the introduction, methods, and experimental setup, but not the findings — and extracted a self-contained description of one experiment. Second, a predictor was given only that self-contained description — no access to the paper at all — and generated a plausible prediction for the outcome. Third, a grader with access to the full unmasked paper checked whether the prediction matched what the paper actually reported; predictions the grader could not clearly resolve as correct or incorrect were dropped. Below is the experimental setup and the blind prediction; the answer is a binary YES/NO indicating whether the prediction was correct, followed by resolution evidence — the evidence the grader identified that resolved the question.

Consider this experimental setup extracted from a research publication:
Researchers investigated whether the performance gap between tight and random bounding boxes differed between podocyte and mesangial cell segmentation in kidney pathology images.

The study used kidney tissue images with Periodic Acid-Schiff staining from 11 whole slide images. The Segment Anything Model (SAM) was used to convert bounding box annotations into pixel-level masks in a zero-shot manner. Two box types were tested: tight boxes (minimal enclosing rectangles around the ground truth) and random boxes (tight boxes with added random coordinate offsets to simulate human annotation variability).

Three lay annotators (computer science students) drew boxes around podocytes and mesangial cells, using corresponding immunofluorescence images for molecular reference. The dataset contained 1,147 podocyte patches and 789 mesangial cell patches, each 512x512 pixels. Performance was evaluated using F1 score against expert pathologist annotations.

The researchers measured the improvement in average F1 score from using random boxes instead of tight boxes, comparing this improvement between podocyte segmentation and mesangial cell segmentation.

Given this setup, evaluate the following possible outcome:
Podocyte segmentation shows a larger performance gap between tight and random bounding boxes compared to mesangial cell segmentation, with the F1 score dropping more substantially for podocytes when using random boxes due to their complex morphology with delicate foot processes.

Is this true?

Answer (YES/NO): NO